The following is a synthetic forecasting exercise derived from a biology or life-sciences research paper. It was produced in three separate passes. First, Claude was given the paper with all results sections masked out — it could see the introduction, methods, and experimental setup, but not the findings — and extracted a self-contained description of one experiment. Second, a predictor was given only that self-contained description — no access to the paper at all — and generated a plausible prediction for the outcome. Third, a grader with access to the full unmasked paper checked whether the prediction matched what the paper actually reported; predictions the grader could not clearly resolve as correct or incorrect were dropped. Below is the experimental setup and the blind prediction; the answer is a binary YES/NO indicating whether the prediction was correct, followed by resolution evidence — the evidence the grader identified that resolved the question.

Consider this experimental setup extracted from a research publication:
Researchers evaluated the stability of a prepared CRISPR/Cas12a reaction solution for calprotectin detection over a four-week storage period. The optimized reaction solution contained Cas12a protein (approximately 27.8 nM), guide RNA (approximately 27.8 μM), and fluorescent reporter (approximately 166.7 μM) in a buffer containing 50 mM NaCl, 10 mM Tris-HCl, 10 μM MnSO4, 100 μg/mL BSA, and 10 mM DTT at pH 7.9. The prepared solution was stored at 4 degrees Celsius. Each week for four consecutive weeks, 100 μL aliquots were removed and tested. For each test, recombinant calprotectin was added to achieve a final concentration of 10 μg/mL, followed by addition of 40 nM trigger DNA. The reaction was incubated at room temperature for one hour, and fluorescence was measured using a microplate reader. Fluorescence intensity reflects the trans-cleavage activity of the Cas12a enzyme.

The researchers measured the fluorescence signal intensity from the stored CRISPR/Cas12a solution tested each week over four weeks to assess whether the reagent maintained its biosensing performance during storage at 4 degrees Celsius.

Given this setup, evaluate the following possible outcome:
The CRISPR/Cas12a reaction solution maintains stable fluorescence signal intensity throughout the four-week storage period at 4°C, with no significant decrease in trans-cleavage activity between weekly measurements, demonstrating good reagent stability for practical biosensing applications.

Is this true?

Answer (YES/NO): YES